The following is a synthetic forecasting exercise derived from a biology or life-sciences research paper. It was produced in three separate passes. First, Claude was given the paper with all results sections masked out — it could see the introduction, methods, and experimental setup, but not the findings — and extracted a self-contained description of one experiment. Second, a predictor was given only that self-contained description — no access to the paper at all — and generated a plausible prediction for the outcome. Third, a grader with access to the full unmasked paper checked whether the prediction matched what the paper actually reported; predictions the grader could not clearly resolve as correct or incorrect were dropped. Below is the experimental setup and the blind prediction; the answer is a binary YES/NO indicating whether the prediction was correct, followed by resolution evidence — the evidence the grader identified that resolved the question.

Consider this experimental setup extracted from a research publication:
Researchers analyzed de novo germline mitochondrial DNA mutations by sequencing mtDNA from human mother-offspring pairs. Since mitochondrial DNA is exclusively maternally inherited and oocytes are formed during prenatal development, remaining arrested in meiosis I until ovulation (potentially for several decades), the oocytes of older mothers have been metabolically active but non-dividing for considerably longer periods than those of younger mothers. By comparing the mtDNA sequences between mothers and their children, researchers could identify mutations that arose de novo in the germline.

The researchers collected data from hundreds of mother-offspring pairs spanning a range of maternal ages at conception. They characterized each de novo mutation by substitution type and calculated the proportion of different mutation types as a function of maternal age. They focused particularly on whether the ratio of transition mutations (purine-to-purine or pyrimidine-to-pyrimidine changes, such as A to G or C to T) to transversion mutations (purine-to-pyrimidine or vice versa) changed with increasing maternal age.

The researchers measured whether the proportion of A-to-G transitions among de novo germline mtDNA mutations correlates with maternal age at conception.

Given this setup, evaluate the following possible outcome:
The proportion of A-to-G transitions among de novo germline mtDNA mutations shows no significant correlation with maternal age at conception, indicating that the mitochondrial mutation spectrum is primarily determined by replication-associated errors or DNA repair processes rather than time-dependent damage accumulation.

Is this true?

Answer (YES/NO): NO